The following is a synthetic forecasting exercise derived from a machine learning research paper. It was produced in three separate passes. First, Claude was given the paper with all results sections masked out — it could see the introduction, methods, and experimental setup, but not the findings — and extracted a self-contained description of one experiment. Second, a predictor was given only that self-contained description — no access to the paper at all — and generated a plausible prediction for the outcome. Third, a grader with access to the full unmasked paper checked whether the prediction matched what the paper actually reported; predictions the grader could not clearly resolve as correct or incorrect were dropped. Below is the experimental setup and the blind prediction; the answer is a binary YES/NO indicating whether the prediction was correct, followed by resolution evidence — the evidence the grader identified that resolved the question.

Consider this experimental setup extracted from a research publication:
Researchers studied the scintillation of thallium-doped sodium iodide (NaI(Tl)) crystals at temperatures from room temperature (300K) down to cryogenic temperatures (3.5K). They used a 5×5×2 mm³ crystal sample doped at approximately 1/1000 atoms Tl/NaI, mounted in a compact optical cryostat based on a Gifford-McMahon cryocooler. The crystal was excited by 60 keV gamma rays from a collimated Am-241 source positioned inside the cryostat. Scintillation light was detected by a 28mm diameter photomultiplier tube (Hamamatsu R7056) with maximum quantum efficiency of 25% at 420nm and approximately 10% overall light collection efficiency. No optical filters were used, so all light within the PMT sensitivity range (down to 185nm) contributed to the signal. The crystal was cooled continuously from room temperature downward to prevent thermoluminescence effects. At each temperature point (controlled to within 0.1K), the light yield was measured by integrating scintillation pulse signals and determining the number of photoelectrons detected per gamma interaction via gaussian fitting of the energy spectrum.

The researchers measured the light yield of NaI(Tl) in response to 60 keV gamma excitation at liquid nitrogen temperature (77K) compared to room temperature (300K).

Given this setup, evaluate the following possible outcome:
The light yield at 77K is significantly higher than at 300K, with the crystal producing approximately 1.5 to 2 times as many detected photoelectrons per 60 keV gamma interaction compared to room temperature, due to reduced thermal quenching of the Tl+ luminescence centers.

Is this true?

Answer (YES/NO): NO